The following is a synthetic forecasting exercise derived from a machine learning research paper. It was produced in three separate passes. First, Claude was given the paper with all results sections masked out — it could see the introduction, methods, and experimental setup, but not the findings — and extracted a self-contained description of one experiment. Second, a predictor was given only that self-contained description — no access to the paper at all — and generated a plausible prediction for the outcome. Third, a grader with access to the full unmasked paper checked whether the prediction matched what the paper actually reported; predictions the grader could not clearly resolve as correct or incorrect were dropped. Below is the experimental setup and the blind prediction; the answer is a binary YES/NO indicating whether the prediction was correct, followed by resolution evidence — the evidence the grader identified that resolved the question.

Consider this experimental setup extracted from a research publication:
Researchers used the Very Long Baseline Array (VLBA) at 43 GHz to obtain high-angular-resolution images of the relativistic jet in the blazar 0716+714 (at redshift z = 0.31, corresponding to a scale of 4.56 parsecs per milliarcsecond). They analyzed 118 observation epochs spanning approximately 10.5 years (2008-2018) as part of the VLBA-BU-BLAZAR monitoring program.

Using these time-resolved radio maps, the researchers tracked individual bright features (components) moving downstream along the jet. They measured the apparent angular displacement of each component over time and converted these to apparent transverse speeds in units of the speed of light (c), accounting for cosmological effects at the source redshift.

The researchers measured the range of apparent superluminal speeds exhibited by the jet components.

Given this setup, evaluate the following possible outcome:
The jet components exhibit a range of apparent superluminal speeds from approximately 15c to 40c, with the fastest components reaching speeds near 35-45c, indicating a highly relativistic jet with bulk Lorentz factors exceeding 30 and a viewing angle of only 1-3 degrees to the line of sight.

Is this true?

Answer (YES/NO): NO